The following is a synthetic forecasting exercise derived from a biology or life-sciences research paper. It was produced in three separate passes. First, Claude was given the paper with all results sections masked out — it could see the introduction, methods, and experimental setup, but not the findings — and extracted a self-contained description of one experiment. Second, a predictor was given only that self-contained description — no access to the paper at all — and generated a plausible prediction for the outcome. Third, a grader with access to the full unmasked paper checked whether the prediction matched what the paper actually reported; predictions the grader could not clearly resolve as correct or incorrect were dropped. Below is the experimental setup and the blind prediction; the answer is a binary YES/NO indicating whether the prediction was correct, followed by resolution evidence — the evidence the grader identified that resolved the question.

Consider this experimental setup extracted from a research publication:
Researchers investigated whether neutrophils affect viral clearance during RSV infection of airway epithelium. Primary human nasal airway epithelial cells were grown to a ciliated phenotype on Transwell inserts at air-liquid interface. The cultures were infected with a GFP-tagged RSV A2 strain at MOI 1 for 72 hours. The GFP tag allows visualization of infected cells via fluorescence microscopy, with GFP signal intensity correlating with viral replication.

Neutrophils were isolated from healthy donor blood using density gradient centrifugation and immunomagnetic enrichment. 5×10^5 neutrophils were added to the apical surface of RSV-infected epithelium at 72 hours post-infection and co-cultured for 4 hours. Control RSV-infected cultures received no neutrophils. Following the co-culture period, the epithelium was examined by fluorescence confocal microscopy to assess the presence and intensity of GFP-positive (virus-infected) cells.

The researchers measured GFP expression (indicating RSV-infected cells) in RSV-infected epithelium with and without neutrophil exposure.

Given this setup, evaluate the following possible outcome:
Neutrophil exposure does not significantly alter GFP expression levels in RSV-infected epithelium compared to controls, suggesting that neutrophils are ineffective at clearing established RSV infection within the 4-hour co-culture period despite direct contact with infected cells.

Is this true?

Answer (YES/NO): NO